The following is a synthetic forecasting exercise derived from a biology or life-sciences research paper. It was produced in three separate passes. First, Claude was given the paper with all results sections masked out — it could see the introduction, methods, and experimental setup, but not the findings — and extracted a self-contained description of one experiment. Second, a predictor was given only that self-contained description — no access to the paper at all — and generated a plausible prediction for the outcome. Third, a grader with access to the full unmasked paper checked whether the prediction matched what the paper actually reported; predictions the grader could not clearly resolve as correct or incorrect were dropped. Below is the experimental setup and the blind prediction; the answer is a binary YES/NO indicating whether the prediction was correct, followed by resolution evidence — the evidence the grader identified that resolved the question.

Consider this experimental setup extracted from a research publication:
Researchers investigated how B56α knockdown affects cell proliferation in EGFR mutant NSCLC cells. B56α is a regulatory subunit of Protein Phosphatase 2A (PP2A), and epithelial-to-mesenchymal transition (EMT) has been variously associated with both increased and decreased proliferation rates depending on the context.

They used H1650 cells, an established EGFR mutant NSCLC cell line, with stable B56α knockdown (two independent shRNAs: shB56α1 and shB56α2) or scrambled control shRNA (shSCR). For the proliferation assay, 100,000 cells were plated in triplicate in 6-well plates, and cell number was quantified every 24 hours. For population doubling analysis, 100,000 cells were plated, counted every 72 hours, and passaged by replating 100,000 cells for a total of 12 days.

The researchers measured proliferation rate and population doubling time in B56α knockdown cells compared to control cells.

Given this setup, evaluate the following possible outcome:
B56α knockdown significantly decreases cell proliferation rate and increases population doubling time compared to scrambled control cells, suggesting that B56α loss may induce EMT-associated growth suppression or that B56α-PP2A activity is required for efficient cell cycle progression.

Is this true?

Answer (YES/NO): NO